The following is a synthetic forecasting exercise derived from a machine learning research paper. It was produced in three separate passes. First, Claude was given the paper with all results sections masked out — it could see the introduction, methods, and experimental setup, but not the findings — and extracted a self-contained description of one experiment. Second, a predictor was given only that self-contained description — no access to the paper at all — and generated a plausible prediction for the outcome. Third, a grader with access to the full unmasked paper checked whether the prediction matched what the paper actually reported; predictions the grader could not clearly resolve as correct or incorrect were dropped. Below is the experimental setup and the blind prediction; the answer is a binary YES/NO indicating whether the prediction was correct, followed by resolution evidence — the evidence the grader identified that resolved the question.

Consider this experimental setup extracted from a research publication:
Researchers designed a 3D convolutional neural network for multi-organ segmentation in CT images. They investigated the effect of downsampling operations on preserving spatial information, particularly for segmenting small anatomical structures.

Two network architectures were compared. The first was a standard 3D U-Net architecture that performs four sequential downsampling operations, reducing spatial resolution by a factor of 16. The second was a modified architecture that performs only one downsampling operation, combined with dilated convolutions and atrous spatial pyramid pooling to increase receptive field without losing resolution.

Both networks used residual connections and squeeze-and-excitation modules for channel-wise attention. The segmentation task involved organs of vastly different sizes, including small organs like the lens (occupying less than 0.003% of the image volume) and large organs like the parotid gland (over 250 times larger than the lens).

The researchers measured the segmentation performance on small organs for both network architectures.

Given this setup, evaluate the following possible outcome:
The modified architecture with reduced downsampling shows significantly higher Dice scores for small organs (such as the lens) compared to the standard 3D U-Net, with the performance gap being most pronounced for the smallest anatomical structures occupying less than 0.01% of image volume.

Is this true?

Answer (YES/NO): NO